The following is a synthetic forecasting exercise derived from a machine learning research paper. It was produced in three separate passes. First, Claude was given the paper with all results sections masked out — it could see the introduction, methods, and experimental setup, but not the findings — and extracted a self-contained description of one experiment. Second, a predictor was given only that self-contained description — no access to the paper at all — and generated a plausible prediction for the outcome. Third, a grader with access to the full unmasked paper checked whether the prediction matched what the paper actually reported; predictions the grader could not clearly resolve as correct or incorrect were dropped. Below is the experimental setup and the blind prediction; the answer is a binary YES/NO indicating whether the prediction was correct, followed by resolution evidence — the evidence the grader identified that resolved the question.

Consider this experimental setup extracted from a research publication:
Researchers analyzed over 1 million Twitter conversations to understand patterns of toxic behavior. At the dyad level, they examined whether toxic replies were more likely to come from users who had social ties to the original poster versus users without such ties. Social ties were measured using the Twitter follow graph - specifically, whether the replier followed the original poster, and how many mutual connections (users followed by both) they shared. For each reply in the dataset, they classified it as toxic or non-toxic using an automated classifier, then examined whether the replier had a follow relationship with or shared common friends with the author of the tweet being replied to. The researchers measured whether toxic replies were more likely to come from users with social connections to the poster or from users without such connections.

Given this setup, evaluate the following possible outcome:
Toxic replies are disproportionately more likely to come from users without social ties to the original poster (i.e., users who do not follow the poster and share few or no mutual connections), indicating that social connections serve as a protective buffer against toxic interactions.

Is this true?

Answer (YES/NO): YES